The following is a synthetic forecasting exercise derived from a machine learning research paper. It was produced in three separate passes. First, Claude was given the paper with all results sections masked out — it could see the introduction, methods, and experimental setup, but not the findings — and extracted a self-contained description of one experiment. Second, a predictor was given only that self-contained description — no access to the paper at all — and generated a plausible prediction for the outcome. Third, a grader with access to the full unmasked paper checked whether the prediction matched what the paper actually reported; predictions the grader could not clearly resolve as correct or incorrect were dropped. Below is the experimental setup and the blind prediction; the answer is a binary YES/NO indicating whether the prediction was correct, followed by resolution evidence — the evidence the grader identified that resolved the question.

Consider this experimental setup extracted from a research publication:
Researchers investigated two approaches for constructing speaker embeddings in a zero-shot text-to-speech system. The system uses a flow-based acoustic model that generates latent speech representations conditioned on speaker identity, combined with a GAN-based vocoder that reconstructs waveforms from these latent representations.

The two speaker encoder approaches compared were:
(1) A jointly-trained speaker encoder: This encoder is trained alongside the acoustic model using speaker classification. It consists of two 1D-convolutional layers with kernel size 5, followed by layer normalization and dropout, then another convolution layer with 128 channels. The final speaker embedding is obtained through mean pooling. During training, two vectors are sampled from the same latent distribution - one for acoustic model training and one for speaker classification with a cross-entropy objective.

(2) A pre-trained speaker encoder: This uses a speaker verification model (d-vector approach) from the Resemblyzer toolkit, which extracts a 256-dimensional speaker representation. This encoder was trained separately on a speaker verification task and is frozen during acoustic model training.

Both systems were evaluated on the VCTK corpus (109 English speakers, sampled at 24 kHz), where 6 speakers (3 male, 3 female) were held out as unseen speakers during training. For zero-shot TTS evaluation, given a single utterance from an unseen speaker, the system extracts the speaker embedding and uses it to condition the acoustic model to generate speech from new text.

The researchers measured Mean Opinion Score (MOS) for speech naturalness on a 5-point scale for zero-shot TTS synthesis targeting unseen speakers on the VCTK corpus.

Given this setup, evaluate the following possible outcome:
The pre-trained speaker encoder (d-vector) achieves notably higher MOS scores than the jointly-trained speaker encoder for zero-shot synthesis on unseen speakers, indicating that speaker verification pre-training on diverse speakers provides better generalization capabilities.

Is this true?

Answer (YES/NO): NO